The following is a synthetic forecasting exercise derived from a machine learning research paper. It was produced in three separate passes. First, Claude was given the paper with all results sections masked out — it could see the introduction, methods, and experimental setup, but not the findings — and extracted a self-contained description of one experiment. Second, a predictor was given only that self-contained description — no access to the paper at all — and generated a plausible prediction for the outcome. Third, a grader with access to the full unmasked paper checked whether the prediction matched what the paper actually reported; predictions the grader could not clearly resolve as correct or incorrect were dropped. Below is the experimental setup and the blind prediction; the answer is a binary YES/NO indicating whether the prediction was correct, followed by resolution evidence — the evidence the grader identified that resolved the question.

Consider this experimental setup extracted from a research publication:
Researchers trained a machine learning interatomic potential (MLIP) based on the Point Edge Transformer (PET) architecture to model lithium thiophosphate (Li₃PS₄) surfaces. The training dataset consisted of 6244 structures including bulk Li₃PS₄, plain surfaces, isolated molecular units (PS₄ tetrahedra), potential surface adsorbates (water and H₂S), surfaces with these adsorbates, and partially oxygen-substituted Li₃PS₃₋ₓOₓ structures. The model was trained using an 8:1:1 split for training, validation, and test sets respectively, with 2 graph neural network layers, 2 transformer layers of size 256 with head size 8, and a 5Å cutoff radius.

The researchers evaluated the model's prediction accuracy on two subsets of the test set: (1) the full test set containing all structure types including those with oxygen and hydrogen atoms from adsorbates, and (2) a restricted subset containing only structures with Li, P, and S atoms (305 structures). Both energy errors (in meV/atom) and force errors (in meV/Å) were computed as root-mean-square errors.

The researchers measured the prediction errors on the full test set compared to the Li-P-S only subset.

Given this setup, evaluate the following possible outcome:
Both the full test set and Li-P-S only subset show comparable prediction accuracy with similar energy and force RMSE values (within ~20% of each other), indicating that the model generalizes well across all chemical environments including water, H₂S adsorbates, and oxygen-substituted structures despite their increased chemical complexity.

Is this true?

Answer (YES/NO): NO